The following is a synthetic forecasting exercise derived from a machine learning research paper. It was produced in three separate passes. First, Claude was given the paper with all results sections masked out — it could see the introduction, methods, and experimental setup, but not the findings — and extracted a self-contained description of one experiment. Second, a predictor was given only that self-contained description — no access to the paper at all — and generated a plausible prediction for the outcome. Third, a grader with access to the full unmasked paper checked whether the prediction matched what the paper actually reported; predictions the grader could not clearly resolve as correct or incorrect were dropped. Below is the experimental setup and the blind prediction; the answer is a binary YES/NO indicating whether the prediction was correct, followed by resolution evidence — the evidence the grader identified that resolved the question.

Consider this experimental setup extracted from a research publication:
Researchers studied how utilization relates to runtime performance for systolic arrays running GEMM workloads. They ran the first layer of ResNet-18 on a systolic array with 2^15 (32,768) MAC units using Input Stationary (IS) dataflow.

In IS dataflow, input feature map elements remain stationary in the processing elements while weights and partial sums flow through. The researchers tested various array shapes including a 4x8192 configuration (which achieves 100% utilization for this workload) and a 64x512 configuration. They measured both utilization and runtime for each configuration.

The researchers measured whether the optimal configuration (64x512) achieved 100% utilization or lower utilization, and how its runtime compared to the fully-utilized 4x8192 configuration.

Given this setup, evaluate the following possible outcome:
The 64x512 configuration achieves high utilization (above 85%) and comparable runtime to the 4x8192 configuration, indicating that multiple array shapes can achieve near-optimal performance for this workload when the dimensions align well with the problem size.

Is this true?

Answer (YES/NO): NO